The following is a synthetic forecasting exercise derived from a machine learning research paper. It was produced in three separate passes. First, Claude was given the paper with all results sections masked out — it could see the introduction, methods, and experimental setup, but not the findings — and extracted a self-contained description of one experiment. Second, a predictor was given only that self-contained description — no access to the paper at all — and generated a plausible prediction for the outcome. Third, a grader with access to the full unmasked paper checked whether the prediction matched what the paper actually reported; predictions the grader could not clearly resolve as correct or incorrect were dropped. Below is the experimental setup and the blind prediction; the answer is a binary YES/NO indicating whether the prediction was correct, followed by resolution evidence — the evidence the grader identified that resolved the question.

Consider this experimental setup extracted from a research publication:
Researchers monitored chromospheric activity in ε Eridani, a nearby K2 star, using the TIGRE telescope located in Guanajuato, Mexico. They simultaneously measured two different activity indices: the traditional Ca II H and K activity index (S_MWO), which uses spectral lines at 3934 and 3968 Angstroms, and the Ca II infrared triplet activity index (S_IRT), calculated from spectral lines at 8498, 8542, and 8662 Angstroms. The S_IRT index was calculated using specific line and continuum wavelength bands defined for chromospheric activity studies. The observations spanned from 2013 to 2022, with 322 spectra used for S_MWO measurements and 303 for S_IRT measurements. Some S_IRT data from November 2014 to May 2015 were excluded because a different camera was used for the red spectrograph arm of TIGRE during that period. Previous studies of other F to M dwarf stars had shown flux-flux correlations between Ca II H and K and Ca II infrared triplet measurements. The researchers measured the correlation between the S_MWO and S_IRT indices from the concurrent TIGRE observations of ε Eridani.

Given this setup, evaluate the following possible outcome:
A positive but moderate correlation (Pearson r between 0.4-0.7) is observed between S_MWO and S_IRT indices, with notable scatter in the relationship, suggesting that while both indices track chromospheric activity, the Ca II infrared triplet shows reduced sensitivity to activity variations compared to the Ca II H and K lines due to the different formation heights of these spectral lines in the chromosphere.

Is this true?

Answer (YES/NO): NO